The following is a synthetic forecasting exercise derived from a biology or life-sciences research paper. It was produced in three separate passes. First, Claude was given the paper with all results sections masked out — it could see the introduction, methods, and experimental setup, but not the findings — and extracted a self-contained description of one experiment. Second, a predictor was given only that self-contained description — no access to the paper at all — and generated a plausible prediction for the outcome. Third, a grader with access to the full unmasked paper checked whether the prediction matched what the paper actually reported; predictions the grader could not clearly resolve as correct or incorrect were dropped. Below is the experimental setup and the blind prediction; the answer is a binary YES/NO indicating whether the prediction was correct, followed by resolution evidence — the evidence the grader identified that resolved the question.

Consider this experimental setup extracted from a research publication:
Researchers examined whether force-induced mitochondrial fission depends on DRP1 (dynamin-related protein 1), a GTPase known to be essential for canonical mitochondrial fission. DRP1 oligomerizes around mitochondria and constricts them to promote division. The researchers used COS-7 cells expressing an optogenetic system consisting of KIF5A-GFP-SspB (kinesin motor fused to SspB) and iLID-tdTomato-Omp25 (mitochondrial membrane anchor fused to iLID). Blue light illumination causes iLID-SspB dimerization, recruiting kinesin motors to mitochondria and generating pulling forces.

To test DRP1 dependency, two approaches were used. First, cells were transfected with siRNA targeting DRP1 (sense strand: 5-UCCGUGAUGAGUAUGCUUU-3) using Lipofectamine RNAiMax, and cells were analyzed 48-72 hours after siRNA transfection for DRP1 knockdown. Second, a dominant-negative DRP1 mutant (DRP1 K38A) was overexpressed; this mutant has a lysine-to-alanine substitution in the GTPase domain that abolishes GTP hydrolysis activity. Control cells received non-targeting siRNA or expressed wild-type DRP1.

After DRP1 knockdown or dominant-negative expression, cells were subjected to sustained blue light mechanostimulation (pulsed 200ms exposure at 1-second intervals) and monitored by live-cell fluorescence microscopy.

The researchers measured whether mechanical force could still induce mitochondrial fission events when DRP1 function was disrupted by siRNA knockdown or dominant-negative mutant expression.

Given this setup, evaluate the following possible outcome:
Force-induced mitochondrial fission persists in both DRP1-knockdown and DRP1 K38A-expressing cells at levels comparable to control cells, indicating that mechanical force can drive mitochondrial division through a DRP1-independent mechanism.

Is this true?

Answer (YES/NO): NO